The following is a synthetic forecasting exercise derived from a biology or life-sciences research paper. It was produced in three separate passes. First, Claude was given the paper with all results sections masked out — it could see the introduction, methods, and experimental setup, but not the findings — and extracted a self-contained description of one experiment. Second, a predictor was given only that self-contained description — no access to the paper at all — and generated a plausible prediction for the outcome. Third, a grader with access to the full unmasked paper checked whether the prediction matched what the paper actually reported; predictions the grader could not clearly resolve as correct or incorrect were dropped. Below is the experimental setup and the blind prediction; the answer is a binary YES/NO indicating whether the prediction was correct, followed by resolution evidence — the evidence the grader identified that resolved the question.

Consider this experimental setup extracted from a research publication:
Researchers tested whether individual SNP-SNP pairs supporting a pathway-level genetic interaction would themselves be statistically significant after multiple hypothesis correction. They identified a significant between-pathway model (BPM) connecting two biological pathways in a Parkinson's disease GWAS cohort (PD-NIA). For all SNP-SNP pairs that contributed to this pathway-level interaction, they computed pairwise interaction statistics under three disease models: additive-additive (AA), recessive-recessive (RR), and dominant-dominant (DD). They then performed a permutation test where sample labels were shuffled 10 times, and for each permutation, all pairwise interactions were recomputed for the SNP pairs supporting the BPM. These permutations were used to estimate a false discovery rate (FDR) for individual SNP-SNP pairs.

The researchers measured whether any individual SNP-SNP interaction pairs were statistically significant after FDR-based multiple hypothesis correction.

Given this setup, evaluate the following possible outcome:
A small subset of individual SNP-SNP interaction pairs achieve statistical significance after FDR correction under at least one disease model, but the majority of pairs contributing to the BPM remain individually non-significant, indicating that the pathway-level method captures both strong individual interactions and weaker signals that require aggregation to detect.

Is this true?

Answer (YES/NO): NO